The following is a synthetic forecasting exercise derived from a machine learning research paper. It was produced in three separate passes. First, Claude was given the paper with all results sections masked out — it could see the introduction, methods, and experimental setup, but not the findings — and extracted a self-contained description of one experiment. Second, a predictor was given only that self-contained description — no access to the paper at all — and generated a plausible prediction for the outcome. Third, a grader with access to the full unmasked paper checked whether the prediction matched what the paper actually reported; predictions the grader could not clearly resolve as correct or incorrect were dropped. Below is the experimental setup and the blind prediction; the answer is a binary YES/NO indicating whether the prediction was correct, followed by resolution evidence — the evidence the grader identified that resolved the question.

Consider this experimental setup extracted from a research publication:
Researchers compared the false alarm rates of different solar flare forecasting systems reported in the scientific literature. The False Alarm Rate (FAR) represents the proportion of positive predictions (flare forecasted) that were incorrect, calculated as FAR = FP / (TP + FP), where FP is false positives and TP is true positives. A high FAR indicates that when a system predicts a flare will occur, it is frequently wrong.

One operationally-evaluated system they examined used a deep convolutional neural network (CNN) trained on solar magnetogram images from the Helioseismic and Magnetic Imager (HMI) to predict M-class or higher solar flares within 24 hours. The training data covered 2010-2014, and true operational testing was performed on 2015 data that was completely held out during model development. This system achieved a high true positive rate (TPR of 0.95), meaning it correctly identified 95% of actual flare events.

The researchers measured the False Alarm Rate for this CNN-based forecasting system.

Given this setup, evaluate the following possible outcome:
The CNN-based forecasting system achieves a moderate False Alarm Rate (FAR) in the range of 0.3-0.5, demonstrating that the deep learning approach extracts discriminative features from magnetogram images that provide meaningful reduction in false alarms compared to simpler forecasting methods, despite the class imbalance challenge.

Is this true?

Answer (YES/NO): NO